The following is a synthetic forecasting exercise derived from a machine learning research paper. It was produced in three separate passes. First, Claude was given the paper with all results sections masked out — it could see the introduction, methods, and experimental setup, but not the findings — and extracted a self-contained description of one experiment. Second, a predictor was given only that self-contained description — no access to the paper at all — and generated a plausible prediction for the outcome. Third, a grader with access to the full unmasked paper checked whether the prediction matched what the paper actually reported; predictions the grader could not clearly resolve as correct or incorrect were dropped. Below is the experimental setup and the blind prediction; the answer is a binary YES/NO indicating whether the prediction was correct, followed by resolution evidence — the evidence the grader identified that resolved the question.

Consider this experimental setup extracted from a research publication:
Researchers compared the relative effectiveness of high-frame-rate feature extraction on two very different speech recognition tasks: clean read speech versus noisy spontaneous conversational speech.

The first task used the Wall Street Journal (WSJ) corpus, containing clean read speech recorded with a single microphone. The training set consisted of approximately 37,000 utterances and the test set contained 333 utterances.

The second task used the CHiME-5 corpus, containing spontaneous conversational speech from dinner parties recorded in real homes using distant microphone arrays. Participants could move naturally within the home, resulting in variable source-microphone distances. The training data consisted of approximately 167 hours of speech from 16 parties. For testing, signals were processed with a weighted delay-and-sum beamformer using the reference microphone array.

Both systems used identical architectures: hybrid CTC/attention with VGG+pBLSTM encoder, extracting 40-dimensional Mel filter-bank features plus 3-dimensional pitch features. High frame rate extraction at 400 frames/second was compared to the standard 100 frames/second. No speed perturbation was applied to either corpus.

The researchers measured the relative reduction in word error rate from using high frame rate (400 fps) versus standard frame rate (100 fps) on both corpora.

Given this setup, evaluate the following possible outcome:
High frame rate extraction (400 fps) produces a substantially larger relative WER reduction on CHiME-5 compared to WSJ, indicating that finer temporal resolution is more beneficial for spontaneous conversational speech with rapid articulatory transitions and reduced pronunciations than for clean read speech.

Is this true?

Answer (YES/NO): NO